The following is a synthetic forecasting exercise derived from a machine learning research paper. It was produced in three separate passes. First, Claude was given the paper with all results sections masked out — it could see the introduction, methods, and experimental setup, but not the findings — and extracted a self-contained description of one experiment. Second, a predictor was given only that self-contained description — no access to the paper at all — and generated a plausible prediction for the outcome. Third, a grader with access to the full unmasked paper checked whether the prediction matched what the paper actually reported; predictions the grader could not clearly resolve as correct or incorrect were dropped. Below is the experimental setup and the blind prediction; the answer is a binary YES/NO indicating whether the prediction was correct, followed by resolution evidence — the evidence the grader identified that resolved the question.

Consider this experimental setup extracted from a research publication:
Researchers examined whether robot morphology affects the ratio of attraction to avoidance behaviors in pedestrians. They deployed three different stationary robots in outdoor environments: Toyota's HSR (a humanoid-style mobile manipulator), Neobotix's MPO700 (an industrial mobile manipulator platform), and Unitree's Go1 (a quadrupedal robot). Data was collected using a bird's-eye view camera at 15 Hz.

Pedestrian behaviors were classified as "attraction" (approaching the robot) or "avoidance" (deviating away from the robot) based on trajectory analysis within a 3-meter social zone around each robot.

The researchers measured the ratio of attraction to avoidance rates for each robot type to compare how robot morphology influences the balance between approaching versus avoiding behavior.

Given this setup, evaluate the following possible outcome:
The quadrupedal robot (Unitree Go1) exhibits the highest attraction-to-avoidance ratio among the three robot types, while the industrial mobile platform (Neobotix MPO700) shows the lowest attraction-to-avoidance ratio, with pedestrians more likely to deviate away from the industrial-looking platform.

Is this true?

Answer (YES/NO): YES